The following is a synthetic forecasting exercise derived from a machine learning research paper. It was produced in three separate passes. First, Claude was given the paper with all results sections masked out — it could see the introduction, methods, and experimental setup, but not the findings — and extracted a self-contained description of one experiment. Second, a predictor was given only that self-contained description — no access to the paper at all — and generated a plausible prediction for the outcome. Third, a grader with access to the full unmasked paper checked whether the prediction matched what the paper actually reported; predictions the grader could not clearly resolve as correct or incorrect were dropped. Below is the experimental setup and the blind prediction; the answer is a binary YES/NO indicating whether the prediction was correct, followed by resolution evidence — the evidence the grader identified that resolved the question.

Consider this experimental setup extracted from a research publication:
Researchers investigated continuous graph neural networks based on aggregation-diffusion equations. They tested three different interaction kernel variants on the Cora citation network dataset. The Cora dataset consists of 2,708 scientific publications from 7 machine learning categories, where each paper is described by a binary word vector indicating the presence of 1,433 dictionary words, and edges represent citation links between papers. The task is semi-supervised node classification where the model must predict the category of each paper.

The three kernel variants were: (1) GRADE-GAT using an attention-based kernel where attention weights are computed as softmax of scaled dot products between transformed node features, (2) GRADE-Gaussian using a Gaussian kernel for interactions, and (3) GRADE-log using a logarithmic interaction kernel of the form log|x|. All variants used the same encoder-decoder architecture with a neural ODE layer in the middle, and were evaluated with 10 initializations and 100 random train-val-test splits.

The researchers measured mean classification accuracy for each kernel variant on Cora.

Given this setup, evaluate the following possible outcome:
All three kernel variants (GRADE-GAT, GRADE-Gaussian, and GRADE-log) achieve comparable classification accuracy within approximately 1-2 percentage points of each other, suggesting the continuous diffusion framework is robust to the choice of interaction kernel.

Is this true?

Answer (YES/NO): NO